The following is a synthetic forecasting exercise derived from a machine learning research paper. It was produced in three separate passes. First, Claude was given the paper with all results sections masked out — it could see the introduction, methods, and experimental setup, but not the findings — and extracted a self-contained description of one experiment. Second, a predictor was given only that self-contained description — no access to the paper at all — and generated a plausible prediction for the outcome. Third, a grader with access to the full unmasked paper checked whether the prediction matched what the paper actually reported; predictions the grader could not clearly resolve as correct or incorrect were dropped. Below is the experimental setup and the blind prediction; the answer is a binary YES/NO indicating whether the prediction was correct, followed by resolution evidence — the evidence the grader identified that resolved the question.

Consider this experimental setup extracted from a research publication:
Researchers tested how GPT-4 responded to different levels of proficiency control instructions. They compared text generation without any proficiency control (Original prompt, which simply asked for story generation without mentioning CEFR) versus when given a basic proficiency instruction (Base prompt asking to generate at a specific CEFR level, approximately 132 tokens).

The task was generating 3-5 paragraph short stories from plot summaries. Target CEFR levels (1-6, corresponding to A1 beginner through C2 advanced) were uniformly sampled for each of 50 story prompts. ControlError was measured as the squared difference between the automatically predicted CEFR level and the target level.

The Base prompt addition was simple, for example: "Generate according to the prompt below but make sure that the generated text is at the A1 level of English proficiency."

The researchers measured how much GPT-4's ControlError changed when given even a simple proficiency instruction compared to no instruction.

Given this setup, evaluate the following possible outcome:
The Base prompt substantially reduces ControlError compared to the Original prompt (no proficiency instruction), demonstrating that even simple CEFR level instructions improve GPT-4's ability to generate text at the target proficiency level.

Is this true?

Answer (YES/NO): YES